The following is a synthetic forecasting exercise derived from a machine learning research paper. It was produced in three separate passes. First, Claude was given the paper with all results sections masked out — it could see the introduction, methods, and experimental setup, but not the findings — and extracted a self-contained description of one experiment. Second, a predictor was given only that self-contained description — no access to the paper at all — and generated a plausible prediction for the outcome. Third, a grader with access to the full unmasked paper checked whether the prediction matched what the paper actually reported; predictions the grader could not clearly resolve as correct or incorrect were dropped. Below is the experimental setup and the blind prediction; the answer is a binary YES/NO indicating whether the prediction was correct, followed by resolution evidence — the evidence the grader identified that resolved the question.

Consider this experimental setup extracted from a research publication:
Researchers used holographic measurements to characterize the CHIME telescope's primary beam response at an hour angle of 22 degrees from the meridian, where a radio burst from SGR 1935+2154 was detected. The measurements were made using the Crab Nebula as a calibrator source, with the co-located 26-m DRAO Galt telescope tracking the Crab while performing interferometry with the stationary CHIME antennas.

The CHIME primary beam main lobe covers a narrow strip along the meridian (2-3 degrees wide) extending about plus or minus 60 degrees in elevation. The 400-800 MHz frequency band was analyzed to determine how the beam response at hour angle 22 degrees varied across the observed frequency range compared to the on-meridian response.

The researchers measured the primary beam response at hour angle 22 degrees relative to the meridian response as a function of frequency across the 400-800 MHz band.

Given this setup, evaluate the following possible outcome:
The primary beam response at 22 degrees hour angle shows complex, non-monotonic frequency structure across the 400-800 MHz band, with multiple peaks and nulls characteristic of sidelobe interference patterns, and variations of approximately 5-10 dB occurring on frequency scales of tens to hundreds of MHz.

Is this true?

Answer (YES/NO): YES